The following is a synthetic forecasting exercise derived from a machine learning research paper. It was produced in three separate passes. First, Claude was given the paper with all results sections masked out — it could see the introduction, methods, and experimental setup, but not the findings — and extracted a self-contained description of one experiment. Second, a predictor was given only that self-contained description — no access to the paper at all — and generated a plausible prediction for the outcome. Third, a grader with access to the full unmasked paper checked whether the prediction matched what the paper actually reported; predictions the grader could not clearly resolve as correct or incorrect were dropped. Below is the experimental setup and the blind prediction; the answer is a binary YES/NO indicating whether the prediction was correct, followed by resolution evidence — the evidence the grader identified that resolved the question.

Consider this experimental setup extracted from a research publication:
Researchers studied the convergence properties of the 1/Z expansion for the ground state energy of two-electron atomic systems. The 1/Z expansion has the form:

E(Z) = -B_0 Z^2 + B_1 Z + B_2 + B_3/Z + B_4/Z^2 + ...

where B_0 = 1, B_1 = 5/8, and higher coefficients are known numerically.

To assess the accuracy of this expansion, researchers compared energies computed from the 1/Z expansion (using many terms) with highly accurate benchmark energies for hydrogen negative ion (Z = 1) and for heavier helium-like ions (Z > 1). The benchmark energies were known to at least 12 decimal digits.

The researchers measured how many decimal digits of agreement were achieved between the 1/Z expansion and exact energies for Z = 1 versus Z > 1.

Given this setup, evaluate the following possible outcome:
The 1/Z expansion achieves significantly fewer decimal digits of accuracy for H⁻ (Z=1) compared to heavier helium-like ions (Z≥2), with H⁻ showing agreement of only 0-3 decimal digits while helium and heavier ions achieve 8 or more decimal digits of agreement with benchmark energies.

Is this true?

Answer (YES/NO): NO